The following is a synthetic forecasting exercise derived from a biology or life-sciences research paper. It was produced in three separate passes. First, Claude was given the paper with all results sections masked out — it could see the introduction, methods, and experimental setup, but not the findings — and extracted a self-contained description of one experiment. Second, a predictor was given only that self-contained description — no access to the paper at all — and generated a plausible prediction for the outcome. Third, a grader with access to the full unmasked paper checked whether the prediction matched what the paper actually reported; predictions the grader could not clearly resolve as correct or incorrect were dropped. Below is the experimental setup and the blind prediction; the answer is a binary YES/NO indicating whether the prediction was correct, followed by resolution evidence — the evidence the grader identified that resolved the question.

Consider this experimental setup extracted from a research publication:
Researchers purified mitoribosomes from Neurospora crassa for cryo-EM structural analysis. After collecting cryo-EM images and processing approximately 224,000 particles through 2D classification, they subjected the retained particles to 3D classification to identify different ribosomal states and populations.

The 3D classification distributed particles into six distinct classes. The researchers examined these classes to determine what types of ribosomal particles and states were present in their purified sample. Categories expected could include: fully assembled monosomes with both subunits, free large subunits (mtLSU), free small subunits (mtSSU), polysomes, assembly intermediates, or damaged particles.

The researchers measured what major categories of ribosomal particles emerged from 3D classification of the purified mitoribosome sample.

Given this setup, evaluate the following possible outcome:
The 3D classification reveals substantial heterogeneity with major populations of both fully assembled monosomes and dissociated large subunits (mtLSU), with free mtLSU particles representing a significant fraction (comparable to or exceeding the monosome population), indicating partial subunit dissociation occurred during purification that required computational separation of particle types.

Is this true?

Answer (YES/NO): NO